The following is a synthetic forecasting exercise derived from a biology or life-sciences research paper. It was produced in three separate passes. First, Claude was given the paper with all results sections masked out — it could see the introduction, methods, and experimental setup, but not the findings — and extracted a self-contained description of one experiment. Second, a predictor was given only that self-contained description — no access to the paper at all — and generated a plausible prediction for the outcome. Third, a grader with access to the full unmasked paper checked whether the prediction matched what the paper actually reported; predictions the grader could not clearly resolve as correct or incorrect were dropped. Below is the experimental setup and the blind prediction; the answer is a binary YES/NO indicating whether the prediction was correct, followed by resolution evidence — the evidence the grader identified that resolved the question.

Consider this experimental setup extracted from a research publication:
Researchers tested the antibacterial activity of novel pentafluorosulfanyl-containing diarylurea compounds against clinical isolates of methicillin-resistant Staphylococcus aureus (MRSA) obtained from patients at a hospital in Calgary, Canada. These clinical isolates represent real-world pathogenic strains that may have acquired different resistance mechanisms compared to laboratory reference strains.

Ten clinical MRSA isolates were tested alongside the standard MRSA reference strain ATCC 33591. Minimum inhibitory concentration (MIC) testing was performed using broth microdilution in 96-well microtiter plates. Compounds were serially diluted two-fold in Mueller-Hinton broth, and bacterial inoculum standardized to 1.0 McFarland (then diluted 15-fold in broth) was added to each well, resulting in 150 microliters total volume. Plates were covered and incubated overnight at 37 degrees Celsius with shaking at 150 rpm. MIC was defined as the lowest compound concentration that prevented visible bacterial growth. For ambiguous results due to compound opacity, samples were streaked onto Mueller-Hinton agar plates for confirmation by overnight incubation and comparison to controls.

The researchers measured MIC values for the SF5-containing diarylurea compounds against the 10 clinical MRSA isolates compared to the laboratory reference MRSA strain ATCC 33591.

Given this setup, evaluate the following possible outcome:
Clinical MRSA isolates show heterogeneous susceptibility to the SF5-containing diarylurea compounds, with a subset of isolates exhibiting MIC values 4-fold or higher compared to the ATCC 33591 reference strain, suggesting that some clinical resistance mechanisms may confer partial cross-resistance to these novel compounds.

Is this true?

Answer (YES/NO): NO